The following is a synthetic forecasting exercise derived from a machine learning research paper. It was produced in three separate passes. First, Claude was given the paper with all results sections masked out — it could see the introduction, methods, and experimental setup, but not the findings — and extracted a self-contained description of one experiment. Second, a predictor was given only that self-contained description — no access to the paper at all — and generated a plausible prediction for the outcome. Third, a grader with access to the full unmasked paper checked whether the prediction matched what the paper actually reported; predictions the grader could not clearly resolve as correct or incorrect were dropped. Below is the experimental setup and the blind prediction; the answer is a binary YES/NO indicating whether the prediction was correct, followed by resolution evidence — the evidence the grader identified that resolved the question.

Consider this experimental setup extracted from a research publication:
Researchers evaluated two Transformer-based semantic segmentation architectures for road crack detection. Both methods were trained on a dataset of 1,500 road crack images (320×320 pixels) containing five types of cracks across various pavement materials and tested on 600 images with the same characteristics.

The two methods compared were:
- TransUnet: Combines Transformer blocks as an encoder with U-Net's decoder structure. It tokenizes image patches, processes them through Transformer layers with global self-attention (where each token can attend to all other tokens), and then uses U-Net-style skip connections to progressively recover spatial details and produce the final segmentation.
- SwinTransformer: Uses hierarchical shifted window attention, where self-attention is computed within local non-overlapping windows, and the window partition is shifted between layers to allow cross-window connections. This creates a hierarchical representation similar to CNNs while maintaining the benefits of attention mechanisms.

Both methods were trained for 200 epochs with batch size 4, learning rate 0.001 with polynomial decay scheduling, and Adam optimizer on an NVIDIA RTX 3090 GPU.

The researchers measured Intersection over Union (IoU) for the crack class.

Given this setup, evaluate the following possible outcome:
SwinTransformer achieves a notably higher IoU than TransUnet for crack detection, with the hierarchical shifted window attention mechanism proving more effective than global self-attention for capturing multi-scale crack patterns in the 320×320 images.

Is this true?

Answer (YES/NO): YES